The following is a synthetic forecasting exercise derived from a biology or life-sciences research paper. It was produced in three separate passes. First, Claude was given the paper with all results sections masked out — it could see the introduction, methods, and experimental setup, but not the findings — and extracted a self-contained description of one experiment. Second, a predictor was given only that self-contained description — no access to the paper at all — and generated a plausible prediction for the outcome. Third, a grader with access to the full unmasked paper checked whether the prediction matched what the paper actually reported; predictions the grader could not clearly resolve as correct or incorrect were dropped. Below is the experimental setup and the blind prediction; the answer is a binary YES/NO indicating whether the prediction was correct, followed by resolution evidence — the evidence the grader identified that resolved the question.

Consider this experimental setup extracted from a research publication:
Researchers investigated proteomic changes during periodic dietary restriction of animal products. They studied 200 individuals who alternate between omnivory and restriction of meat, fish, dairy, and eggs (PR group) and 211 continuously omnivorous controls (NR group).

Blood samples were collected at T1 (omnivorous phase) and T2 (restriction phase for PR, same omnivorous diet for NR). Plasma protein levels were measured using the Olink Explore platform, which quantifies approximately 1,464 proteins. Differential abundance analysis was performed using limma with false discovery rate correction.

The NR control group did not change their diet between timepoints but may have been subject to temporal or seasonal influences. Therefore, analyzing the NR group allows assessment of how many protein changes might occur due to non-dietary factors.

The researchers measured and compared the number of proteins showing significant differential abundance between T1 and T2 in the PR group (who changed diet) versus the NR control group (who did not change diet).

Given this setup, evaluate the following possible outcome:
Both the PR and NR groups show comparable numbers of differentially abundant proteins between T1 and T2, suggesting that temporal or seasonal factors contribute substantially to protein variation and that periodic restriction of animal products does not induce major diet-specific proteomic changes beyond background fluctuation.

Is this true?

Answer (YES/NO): NO